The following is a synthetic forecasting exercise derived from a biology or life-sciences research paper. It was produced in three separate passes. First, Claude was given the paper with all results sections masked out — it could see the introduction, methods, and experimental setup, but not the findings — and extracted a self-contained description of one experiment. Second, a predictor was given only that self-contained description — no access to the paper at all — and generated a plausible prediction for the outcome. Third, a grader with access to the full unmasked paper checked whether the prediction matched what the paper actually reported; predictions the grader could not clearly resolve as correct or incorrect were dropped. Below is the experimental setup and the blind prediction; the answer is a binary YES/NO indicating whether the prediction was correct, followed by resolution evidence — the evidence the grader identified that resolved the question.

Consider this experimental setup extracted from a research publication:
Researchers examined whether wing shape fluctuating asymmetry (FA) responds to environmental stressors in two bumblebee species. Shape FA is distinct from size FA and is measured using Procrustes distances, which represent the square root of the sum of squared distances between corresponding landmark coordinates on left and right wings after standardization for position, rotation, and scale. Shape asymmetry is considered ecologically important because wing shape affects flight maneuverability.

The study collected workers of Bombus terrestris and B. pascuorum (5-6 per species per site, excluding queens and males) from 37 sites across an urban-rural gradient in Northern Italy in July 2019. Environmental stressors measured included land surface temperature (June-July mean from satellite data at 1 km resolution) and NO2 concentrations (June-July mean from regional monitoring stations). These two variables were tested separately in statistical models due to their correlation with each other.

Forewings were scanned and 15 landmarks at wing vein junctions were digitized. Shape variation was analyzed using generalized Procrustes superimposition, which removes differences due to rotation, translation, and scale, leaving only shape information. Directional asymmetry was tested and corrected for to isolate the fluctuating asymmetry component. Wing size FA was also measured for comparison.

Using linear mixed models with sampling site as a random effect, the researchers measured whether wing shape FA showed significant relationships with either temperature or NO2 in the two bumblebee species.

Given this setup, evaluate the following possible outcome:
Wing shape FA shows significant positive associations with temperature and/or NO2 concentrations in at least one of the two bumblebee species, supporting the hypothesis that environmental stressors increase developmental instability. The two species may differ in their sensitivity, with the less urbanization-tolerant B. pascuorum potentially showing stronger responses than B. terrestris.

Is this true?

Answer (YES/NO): NO